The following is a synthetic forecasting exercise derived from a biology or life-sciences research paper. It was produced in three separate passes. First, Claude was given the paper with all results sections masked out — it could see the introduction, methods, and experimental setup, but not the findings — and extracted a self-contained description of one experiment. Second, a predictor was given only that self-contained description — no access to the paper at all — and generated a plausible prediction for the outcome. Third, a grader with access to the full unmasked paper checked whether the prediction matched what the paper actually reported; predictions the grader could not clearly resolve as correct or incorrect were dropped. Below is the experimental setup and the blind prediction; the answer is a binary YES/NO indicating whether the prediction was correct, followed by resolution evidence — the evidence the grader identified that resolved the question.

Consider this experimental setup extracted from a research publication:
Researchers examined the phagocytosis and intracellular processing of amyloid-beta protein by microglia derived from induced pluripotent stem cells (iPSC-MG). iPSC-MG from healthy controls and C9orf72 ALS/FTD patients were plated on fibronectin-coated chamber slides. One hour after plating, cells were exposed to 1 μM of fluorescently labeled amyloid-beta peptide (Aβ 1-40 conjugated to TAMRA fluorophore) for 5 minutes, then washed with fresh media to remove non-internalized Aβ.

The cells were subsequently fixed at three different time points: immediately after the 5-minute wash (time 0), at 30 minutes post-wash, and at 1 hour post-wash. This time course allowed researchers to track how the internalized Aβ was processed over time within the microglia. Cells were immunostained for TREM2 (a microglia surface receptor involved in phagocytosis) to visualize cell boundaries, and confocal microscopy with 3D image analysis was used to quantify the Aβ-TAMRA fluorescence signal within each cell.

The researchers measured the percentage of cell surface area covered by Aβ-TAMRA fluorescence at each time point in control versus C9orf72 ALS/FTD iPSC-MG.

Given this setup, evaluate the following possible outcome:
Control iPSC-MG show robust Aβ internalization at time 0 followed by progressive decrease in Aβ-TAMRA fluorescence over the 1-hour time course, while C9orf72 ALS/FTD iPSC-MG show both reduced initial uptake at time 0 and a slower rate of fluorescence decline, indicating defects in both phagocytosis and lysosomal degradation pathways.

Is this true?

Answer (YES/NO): NO